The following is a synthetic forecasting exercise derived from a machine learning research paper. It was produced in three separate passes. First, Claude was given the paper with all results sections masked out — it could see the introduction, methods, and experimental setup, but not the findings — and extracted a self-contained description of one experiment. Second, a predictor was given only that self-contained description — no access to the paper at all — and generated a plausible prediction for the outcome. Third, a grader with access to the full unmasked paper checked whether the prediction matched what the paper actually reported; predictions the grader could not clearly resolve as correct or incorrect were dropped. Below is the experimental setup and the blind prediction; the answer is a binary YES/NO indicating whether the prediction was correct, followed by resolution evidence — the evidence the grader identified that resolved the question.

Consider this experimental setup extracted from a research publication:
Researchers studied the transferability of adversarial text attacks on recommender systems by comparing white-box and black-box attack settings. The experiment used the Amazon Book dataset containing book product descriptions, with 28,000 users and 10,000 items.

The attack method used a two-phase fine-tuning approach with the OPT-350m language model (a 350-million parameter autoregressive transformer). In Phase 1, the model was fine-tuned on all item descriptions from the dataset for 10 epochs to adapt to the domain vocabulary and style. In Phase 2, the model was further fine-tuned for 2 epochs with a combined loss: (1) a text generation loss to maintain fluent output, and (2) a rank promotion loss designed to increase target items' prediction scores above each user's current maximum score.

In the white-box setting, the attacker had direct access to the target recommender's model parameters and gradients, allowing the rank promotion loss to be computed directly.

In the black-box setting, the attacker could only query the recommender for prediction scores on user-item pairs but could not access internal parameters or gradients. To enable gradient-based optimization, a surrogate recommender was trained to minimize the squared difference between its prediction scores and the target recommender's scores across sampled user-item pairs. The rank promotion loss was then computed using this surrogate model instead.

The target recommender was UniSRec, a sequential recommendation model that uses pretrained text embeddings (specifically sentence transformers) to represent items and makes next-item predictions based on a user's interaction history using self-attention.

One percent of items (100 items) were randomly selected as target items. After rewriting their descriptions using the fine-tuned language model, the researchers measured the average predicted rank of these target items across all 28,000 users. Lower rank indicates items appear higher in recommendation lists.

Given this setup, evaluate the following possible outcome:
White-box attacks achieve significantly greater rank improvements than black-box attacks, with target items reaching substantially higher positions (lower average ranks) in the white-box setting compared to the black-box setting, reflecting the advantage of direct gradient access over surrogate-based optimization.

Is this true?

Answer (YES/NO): YES